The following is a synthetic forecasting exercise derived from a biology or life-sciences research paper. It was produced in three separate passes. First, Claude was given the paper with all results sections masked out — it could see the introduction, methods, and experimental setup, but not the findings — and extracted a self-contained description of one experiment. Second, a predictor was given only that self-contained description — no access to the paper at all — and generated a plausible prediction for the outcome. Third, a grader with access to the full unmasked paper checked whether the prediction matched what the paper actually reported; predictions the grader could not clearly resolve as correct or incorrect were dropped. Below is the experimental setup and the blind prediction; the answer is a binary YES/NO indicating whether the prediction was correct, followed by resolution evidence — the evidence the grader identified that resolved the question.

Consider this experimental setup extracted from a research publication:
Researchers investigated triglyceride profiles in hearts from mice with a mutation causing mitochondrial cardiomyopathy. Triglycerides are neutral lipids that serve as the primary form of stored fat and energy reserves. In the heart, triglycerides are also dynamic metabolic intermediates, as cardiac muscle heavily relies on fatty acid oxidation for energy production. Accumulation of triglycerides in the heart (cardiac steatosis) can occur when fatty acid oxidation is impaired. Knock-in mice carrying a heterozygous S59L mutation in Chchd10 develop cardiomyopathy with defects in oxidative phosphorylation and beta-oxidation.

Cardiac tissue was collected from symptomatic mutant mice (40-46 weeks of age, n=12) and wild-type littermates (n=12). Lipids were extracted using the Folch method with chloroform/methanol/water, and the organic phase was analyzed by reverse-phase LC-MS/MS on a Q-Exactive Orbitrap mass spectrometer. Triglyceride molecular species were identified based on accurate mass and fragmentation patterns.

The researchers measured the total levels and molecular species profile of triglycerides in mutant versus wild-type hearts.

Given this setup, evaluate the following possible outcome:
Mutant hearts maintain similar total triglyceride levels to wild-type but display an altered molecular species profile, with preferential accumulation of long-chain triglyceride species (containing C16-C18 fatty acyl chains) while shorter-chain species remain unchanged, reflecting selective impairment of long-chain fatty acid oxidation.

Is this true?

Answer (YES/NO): NO